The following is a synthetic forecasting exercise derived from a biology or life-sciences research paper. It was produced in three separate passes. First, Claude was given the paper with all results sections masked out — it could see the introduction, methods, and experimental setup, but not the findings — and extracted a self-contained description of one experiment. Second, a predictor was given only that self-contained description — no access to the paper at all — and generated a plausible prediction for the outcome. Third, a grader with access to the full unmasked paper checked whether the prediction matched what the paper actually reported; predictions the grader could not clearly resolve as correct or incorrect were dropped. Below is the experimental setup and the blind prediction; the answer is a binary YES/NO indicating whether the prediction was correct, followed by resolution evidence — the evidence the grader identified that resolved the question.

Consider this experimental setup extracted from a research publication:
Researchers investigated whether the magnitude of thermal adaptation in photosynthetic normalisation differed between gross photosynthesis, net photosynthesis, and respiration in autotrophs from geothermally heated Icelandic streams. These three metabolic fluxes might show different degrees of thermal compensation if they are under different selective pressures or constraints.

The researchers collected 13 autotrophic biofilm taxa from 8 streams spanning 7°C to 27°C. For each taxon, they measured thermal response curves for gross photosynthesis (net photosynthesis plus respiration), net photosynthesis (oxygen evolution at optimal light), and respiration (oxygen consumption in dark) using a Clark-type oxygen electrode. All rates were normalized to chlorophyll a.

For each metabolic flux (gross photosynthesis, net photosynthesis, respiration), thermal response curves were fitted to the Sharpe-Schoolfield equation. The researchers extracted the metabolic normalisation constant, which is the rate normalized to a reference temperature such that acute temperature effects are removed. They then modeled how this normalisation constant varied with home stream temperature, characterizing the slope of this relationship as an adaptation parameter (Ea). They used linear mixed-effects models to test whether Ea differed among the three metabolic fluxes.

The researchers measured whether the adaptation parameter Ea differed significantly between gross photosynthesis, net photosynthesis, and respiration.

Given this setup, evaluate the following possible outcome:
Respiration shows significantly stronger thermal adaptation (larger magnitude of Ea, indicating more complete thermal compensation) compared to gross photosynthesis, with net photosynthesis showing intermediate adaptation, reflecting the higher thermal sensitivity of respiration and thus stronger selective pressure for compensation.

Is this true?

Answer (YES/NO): NO